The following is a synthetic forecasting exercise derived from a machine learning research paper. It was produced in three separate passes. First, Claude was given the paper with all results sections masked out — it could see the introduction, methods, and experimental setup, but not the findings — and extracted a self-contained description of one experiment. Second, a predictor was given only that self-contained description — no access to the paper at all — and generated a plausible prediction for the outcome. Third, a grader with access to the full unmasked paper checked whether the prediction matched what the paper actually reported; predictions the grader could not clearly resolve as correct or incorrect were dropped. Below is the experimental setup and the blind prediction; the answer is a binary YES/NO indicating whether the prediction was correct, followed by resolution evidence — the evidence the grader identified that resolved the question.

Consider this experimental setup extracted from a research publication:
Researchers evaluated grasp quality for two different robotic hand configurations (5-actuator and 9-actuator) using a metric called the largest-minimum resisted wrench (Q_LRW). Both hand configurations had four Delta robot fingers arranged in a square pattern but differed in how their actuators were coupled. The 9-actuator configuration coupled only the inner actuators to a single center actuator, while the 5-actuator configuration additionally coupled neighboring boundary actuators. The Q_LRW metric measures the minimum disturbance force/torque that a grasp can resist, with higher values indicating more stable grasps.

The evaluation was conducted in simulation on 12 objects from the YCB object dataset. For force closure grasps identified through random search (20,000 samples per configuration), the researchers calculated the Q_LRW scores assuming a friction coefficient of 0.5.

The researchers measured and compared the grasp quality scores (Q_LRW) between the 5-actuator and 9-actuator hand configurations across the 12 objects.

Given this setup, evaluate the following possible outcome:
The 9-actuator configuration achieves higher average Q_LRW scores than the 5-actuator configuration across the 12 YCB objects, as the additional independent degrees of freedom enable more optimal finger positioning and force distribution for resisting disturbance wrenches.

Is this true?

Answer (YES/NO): NO